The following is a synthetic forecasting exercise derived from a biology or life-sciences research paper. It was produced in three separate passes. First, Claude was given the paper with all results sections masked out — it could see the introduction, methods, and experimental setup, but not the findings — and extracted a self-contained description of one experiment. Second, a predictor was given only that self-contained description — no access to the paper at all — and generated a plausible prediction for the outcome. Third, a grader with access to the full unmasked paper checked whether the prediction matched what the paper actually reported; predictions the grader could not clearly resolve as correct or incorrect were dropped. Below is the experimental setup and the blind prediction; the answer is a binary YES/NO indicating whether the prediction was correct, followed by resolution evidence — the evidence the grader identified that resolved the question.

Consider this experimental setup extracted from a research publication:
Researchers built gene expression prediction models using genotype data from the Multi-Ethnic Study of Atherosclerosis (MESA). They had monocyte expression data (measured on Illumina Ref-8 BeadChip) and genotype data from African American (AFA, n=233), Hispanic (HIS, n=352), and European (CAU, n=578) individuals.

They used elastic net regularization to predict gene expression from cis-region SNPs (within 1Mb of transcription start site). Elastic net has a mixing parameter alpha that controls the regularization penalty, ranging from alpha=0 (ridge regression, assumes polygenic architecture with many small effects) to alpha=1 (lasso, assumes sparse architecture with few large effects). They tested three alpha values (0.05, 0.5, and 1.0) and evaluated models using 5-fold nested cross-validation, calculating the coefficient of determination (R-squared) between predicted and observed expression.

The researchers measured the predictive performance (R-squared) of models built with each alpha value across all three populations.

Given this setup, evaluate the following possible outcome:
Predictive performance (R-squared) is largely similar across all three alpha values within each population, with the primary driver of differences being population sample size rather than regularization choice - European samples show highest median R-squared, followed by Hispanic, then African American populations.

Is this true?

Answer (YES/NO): NO